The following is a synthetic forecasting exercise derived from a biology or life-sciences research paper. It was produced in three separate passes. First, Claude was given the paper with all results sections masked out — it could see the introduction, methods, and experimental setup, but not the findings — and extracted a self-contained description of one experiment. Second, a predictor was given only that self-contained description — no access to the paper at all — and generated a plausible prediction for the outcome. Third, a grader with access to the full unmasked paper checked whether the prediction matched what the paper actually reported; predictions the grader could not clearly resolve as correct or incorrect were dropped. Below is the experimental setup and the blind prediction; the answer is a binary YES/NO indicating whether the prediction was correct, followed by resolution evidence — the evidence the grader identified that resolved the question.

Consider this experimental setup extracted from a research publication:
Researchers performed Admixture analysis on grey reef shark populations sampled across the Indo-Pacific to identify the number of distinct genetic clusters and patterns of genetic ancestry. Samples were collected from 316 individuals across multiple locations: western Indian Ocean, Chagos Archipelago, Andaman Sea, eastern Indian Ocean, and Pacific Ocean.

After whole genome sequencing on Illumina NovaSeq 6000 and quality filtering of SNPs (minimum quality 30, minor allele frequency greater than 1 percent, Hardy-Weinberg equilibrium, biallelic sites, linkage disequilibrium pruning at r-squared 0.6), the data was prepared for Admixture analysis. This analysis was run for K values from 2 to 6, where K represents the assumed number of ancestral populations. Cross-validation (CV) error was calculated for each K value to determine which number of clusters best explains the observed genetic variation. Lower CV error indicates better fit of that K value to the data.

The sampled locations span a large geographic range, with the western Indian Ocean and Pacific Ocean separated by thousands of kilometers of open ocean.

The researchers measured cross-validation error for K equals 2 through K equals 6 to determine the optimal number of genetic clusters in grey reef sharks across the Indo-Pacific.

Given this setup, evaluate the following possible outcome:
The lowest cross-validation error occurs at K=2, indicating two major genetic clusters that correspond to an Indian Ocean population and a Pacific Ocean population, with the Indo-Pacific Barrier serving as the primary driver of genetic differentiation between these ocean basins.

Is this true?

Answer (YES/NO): NO